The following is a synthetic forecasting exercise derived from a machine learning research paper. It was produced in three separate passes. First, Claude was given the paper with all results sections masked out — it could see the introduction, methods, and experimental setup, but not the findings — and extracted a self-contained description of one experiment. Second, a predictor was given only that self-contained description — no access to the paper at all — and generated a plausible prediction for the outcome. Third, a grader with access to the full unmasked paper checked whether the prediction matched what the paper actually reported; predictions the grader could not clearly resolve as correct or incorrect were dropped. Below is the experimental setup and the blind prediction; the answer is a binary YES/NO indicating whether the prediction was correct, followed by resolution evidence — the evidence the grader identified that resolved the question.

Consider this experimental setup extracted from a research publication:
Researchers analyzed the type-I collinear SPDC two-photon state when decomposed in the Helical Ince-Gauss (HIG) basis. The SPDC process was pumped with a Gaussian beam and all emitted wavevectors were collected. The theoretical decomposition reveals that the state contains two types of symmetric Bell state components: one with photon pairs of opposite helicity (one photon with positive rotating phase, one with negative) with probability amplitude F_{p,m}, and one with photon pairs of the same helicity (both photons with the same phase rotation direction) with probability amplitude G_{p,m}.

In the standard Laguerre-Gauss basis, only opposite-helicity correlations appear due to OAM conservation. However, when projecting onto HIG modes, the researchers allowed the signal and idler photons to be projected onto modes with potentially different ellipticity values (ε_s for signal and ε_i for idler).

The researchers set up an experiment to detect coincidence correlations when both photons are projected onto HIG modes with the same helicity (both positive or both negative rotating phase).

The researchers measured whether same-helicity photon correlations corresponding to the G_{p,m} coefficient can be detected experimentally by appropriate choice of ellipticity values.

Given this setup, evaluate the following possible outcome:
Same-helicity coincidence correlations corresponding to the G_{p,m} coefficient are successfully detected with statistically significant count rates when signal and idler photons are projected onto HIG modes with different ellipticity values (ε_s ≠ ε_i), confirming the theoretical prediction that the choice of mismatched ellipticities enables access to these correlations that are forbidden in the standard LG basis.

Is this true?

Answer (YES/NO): YES